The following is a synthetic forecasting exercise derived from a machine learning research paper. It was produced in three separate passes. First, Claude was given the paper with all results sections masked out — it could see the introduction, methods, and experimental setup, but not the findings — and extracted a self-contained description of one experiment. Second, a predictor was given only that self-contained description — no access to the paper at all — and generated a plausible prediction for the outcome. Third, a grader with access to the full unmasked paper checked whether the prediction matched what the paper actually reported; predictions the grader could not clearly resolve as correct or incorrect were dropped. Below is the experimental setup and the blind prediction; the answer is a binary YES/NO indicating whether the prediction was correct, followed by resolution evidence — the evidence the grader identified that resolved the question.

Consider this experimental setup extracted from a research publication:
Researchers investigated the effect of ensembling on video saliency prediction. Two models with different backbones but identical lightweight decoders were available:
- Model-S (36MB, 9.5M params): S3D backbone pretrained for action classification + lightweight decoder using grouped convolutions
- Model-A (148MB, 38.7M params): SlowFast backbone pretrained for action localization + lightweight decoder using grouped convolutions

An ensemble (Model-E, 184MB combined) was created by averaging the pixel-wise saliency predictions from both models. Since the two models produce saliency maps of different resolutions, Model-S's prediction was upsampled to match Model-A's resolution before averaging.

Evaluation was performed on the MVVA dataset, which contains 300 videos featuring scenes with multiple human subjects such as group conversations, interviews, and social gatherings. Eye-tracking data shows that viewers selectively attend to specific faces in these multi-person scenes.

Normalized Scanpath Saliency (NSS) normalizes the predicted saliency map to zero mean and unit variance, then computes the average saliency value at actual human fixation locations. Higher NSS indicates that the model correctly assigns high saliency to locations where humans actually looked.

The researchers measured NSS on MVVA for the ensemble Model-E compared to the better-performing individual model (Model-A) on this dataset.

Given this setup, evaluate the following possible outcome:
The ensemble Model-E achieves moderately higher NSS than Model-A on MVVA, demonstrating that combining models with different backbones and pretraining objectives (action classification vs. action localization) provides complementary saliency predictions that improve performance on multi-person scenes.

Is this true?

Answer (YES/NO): NO